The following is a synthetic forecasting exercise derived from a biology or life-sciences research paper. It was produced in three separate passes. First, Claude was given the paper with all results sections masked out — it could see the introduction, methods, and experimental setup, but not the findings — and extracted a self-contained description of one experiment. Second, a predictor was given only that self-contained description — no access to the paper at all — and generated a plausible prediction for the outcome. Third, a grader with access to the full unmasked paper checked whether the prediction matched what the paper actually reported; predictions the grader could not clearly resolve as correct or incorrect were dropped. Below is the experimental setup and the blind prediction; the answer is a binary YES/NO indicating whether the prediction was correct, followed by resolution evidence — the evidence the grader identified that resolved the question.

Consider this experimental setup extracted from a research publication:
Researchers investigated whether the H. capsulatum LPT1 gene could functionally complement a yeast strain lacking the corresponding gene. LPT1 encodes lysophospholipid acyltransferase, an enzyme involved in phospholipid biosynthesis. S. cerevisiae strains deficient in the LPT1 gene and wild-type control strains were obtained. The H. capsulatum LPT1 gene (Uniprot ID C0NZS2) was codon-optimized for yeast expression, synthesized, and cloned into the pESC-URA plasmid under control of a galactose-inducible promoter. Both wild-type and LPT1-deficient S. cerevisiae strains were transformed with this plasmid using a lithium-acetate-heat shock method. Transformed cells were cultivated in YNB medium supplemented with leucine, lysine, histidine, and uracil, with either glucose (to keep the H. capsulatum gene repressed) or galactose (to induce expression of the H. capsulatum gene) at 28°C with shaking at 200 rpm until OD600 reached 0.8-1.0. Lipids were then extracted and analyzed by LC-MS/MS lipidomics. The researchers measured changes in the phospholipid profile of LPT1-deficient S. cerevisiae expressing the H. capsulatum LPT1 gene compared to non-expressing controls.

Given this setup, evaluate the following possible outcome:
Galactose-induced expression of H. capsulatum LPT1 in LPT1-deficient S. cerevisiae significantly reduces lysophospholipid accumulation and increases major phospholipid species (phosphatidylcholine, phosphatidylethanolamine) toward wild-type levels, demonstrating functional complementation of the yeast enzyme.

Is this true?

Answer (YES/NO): YES